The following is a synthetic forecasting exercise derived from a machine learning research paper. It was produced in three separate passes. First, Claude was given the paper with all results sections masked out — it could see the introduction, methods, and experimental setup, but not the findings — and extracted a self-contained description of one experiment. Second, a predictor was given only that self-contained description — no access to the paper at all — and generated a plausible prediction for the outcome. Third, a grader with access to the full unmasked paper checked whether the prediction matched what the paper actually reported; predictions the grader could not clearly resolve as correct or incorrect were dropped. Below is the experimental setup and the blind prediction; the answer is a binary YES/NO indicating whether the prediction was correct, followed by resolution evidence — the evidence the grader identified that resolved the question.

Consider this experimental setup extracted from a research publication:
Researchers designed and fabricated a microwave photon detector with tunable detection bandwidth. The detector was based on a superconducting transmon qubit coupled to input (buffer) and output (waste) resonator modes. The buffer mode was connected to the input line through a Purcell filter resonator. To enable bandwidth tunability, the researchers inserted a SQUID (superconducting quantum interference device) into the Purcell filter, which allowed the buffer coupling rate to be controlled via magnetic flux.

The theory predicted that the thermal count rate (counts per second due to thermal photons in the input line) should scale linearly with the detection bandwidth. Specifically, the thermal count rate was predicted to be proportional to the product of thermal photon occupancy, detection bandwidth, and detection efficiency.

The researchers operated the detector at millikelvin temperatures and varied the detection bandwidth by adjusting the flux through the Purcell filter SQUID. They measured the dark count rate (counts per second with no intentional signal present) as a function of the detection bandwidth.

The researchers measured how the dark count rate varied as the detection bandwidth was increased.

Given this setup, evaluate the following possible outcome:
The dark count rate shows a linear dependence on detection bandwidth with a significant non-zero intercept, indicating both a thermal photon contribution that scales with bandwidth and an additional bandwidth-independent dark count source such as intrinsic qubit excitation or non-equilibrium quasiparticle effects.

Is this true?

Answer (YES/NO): YES